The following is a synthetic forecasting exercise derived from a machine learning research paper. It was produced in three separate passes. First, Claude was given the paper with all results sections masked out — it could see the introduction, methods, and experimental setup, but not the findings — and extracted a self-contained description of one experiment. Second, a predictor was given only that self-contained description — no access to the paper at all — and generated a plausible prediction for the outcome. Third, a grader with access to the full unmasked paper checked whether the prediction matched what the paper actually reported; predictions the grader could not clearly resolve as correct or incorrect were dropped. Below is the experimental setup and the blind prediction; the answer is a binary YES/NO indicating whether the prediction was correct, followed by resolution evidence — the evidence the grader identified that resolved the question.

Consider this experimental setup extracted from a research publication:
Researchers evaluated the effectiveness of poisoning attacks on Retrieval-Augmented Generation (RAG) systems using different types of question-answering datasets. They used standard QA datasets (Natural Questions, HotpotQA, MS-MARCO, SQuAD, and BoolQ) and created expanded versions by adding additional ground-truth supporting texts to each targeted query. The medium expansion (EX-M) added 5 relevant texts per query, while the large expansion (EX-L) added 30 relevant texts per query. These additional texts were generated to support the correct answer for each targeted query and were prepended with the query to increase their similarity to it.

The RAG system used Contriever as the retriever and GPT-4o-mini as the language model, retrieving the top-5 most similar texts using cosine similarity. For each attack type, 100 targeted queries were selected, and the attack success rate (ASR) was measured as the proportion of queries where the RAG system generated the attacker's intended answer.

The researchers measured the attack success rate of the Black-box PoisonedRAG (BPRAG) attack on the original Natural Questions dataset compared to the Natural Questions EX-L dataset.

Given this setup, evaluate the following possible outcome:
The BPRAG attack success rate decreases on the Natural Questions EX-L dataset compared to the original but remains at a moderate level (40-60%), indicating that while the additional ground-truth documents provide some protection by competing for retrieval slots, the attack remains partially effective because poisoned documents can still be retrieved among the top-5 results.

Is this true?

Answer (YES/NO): NO